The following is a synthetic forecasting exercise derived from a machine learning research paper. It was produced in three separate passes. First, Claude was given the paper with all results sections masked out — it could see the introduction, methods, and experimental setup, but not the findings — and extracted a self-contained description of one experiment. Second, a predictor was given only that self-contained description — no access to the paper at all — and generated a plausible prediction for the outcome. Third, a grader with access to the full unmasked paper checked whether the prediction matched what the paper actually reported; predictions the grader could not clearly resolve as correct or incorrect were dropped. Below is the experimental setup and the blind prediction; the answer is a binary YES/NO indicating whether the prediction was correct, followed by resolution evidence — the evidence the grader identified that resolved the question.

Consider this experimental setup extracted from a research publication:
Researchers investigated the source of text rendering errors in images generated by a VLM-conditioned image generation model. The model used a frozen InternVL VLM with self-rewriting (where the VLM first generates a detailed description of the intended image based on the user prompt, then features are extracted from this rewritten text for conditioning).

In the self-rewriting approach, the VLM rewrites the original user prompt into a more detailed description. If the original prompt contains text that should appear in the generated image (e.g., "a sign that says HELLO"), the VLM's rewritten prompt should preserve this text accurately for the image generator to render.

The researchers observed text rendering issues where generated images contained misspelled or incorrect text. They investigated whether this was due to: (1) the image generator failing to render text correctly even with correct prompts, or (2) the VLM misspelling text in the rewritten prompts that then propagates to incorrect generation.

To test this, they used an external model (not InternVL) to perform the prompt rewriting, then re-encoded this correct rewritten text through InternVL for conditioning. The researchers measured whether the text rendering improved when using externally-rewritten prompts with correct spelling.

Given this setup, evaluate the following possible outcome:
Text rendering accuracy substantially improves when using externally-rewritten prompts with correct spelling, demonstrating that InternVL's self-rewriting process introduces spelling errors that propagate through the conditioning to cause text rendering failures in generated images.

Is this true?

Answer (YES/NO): YES